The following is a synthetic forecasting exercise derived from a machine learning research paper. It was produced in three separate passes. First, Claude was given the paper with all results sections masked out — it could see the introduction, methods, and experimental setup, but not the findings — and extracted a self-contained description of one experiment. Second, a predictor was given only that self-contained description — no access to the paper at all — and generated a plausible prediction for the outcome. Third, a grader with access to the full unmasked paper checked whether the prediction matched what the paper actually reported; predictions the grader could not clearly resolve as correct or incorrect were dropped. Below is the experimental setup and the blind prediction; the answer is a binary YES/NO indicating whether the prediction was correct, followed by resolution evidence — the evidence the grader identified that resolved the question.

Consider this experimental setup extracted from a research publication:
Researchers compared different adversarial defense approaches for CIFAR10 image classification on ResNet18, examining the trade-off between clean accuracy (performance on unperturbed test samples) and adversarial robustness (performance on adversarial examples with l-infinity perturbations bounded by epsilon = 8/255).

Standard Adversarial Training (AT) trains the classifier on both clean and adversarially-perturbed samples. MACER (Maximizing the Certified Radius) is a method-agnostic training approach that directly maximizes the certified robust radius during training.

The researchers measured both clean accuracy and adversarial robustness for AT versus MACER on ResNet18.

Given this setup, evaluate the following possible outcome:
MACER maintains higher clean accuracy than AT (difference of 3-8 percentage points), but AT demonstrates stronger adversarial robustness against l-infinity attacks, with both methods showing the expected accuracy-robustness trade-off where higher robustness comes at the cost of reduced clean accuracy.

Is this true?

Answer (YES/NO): YES